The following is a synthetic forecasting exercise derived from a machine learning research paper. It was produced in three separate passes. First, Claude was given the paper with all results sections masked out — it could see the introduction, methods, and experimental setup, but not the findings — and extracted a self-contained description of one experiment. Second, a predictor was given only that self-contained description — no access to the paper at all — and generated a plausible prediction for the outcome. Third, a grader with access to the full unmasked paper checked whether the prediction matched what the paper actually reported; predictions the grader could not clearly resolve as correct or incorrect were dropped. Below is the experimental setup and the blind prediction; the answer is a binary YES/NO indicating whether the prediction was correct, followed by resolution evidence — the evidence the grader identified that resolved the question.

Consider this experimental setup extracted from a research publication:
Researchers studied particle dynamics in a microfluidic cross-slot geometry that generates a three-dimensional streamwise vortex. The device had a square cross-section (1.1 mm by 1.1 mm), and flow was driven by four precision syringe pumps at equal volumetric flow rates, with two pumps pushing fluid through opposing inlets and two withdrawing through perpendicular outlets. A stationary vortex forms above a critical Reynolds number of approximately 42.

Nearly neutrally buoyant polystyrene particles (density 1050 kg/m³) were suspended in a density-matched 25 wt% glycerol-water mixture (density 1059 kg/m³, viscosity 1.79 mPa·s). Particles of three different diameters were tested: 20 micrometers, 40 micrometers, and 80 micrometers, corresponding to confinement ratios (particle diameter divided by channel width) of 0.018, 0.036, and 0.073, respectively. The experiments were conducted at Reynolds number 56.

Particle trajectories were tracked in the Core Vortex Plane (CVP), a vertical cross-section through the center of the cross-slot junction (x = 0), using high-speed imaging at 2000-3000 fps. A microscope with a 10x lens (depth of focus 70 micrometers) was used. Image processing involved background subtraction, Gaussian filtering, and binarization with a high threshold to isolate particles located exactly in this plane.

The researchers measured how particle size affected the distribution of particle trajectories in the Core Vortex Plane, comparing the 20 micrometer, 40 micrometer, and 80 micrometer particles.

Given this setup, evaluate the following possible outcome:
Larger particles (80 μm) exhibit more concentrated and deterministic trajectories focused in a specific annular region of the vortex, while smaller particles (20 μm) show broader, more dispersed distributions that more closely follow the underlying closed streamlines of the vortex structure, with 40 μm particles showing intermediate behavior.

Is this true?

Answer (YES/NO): NO